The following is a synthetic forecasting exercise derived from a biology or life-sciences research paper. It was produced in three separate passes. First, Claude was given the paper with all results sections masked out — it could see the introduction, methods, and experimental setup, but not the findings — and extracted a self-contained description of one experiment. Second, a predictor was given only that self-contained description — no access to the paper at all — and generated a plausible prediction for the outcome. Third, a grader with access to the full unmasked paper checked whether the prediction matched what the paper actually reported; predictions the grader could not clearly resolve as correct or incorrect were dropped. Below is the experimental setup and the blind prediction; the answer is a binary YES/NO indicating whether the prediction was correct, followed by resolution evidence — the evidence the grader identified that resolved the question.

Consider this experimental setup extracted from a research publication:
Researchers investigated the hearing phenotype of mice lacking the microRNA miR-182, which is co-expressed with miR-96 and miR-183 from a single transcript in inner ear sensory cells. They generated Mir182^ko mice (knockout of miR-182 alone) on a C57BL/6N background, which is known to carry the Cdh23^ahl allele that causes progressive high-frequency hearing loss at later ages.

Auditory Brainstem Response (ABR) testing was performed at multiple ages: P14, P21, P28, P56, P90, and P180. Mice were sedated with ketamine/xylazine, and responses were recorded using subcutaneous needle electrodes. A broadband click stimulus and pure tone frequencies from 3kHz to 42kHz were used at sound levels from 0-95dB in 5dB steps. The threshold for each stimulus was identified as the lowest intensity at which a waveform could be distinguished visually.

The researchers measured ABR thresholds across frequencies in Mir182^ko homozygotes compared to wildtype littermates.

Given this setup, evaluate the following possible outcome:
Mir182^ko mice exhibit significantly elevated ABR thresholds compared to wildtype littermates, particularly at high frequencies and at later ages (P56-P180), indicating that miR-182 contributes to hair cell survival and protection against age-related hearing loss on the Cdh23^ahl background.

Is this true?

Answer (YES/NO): NO